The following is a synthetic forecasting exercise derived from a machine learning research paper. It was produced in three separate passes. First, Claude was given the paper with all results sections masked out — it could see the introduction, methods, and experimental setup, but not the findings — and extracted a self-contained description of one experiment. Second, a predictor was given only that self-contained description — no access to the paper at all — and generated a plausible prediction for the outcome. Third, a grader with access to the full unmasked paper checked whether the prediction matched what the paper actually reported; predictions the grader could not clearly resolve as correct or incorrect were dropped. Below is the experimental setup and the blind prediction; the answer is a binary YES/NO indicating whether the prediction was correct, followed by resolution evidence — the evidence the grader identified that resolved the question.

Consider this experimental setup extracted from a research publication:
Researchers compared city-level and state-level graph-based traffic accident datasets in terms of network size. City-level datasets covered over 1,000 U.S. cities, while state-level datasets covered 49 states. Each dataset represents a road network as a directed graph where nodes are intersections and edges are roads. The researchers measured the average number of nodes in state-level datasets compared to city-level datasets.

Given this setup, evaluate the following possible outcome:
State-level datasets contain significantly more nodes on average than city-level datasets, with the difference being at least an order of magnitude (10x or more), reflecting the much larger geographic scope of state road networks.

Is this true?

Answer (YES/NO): YES